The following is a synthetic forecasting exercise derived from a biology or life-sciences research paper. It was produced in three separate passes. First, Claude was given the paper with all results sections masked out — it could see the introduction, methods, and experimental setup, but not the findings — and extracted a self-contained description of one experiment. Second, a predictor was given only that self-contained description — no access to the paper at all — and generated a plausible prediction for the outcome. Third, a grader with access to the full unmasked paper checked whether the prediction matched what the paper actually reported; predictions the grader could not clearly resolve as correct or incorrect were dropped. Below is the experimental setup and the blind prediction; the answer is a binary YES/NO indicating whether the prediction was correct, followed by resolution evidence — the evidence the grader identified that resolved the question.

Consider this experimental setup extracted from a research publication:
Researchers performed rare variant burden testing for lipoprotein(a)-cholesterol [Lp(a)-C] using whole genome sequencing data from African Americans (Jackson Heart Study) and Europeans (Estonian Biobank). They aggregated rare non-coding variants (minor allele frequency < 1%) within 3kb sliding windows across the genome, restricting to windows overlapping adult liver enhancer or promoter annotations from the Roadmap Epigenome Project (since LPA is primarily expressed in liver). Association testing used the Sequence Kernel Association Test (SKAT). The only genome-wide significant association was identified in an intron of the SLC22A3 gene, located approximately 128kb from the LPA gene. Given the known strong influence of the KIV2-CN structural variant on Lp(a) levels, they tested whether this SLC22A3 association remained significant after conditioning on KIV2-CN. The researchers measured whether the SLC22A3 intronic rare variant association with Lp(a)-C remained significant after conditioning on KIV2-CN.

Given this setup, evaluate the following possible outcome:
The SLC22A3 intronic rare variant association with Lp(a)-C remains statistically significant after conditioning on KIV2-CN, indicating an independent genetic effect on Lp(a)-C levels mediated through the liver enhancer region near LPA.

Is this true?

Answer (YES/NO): NO